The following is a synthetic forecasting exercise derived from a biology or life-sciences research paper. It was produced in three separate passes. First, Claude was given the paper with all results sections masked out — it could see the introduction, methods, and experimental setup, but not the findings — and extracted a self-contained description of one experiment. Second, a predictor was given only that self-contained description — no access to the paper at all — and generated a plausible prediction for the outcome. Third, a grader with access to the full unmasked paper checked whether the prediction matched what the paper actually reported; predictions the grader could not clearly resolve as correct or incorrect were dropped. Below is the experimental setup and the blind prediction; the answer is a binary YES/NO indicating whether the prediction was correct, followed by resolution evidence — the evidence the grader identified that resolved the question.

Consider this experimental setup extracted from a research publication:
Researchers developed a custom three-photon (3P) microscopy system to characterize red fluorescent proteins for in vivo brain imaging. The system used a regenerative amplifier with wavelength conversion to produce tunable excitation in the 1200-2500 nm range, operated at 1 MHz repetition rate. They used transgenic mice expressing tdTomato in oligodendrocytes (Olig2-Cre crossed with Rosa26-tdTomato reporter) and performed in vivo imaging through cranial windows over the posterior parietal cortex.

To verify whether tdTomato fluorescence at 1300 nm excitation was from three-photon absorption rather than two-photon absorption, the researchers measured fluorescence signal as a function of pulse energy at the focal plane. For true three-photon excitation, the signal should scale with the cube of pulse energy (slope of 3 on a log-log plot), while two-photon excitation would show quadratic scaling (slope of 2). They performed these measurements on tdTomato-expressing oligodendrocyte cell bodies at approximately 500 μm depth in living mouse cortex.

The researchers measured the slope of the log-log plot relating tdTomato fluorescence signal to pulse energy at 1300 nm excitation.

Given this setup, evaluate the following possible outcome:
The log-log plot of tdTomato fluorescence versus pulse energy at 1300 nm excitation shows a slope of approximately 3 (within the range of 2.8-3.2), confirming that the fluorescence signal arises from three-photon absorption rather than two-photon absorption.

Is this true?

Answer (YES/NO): YES